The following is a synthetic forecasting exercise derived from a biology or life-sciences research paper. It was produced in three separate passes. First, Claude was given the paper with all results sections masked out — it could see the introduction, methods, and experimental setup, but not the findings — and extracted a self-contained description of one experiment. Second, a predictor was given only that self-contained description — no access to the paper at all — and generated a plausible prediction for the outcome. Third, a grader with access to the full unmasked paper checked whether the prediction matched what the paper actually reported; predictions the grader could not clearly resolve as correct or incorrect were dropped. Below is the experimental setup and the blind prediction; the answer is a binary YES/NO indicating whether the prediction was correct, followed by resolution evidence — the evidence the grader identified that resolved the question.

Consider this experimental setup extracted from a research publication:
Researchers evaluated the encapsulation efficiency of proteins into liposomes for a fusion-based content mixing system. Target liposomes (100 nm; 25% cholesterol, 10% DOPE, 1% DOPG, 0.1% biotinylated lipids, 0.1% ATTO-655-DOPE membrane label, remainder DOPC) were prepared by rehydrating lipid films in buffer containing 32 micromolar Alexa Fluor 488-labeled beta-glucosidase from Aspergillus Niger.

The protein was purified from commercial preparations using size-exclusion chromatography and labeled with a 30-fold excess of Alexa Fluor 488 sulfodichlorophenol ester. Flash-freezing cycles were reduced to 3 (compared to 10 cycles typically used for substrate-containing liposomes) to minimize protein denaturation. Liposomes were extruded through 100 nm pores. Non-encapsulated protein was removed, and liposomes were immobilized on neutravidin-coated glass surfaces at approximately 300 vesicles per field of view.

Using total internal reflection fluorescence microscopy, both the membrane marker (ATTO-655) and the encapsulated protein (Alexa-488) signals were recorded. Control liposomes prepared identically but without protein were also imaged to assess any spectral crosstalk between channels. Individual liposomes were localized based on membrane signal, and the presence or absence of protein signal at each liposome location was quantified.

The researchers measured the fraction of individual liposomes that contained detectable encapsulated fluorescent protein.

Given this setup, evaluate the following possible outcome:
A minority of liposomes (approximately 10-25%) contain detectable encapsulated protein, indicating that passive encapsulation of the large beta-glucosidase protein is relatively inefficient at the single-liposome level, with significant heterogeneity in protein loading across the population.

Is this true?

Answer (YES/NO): NO